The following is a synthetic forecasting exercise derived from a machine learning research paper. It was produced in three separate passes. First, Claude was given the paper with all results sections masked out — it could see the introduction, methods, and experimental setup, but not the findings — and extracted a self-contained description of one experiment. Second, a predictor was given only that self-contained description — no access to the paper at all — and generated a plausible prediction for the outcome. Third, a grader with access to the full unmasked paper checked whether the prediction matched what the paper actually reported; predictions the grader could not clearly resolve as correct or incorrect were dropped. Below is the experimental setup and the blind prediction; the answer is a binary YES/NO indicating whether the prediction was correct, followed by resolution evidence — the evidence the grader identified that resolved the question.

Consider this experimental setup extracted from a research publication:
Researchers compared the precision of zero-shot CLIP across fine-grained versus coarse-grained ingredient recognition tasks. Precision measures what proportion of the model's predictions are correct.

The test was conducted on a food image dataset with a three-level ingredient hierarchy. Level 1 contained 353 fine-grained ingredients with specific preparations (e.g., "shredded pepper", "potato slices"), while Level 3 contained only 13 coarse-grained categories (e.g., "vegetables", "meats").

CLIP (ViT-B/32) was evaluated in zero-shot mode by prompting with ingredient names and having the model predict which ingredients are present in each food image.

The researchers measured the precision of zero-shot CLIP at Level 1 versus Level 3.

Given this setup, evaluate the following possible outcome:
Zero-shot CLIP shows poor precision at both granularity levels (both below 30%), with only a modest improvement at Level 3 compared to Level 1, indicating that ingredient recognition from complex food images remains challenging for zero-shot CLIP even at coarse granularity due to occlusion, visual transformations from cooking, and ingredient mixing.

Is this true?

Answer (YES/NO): NO